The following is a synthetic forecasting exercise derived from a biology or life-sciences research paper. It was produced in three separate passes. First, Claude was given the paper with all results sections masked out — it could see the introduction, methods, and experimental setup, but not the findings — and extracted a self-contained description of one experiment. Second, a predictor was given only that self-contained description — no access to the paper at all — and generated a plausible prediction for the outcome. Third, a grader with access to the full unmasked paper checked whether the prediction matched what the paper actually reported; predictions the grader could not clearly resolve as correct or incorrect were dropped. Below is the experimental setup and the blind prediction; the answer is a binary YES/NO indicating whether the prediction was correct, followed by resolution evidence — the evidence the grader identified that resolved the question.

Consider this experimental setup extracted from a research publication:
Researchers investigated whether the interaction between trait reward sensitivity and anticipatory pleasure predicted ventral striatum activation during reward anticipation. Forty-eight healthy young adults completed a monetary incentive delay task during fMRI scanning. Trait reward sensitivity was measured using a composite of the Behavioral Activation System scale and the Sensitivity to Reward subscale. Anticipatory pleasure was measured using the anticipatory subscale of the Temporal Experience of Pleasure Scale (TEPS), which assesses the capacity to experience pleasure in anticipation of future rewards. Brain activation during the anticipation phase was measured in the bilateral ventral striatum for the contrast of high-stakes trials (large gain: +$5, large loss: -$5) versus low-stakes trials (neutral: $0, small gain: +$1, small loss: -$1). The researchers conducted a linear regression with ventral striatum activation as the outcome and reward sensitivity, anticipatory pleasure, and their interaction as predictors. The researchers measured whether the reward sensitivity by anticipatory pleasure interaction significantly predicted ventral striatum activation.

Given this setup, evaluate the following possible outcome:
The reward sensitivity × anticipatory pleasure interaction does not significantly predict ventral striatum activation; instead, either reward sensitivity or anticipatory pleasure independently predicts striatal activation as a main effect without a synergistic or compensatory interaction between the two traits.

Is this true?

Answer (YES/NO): NO